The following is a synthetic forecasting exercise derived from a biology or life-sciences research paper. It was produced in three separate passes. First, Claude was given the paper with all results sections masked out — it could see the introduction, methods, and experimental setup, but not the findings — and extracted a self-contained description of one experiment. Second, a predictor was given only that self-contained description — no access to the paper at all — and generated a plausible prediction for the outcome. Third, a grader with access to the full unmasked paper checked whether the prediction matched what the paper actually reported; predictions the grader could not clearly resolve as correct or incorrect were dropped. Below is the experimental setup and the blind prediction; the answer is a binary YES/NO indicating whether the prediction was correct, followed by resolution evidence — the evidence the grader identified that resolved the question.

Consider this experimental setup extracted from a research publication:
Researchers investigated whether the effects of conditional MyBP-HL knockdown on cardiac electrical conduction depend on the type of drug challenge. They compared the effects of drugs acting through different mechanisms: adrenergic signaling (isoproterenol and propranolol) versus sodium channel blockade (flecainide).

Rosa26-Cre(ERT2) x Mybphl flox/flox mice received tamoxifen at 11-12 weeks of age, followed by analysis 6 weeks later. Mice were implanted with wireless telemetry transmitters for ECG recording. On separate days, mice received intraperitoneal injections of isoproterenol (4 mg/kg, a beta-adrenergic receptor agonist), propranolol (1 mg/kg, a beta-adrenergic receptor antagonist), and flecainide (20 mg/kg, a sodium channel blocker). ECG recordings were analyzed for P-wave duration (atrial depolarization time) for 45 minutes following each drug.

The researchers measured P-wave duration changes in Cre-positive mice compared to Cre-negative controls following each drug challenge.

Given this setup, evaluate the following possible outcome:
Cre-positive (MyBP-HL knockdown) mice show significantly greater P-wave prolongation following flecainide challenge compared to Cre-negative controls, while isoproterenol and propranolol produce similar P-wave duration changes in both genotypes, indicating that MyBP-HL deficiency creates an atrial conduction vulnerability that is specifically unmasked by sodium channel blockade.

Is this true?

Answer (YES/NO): NO